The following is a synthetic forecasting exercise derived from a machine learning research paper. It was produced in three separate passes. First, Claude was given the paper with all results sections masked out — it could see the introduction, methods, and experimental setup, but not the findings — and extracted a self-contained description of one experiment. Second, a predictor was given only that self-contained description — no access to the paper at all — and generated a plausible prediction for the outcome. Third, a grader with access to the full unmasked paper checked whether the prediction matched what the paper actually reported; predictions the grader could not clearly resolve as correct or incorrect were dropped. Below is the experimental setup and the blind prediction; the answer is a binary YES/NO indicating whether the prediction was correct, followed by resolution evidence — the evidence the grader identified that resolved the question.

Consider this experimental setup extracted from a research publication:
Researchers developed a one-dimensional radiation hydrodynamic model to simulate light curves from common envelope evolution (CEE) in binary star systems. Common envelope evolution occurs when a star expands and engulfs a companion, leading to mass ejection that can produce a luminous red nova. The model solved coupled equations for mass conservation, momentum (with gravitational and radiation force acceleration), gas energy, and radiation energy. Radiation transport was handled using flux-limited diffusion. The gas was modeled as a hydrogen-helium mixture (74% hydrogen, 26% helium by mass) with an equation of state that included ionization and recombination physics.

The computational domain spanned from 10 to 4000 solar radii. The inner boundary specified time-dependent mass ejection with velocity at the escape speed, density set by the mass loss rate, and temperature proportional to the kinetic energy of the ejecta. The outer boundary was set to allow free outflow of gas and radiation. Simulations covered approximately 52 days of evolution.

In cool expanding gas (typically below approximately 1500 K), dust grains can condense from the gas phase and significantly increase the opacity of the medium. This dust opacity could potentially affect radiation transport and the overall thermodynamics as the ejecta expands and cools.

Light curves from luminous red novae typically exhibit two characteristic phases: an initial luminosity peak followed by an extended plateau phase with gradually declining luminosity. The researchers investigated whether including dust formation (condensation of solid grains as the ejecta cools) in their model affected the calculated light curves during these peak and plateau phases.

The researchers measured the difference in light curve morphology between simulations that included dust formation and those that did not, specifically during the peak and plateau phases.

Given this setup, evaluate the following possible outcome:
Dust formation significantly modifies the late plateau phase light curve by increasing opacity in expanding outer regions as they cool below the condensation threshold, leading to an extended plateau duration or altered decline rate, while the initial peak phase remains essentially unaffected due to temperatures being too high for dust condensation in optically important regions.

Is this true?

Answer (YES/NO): NO